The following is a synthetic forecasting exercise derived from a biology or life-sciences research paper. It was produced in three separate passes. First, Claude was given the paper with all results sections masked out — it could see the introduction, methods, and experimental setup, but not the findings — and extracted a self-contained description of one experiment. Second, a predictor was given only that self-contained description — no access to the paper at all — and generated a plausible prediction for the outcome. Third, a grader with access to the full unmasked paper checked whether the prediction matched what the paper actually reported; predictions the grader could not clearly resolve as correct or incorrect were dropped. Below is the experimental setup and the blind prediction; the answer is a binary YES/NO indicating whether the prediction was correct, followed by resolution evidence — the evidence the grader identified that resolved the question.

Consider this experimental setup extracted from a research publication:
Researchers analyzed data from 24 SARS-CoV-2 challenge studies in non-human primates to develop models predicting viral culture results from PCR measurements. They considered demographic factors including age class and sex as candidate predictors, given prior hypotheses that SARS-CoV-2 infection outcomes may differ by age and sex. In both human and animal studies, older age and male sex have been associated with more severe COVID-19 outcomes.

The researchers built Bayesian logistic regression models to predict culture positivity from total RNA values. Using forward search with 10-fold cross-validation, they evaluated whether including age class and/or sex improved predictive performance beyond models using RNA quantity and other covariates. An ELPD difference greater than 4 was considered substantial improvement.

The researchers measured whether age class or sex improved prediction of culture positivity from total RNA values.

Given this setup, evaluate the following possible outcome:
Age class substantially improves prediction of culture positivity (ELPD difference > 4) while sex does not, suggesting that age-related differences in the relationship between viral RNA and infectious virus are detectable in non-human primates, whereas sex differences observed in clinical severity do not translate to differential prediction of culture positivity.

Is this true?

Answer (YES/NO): YES